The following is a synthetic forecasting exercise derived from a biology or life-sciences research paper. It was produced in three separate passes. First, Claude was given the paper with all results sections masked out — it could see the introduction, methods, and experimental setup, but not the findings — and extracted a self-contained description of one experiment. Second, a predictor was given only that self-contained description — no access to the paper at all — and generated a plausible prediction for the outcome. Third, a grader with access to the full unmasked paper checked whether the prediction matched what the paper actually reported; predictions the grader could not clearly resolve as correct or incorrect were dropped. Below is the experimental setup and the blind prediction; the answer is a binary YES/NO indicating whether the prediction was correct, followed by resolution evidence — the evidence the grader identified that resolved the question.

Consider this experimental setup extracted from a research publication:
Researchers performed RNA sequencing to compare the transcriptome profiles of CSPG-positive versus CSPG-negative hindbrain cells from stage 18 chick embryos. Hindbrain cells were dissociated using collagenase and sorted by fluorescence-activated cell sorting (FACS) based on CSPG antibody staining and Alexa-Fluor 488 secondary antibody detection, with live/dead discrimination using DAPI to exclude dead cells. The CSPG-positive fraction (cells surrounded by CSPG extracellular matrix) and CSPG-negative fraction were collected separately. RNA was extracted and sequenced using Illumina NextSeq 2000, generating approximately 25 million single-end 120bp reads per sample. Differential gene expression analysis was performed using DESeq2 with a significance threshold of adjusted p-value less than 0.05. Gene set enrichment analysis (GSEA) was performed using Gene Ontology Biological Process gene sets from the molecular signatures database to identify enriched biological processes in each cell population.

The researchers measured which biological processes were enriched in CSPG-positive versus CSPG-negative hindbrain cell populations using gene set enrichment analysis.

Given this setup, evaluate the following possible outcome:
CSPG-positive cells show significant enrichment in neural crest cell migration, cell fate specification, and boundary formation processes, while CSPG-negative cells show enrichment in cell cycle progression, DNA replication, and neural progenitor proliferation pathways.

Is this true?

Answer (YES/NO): NO